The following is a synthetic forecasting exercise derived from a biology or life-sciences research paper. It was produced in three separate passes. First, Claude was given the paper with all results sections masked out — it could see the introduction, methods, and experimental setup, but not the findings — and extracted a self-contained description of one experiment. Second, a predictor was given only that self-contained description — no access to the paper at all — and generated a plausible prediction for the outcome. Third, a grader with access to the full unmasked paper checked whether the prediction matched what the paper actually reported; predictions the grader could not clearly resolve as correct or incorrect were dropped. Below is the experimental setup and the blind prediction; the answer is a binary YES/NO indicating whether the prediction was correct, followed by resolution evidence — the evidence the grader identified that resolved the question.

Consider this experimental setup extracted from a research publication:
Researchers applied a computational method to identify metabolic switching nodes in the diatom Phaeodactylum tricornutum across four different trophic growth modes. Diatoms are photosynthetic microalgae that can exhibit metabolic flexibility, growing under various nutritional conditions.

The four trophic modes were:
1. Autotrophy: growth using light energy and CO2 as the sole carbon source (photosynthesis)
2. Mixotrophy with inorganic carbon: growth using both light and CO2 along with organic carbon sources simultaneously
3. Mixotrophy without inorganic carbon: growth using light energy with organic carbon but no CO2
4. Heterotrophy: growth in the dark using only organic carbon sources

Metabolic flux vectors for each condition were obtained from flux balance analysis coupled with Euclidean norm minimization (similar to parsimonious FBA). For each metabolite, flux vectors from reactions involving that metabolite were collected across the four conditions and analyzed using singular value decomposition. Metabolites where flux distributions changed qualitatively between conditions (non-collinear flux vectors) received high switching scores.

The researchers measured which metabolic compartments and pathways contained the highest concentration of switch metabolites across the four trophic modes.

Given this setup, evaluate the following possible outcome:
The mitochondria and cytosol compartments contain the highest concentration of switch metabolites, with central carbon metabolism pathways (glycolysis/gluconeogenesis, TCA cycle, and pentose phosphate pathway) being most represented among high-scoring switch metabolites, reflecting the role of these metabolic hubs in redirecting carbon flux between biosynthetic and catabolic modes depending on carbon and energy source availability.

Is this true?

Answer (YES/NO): NO